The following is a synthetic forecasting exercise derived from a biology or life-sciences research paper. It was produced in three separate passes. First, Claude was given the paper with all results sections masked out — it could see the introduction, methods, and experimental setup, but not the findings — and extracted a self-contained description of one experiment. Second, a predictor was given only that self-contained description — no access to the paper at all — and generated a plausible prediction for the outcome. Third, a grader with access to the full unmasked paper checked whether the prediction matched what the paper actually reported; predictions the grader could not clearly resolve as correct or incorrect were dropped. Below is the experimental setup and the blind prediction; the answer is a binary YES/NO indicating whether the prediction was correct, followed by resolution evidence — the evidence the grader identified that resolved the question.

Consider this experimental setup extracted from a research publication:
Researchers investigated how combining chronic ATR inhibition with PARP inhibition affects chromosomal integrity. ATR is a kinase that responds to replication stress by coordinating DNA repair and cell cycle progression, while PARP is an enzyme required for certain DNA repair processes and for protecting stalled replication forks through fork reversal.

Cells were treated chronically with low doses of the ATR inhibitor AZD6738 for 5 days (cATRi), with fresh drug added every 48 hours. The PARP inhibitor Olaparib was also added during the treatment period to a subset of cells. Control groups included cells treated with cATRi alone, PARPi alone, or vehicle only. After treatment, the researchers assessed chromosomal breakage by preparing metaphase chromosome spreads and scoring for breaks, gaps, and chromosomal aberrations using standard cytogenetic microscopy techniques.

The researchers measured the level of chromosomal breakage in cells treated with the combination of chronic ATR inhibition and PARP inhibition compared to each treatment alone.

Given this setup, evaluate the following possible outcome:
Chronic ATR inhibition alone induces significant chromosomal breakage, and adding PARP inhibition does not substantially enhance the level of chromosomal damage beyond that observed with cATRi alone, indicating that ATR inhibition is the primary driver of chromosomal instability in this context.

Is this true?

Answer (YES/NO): NO